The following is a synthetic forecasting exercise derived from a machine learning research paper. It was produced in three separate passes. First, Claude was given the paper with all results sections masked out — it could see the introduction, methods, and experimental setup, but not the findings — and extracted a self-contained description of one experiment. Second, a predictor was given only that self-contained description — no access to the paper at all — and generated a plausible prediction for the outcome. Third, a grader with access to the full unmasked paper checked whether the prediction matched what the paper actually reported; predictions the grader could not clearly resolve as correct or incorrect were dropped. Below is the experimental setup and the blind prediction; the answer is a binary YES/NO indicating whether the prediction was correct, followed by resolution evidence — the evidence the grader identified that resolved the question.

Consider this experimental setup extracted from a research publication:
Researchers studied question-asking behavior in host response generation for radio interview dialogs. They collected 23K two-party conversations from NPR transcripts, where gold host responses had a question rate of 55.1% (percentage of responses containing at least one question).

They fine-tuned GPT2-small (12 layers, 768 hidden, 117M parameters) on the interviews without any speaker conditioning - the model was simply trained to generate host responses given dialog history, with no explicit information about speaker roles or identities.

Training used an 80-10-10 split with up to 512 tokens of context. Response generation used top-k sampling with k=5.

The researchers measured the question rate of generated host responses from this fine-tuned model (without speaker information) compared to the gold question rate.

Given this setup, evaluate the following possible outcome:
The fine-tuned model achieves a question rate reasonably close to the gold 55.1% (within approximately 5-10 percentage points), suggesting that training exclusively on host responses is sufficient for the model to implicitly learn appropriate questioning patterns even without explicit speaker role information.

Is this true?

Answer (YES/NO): YES